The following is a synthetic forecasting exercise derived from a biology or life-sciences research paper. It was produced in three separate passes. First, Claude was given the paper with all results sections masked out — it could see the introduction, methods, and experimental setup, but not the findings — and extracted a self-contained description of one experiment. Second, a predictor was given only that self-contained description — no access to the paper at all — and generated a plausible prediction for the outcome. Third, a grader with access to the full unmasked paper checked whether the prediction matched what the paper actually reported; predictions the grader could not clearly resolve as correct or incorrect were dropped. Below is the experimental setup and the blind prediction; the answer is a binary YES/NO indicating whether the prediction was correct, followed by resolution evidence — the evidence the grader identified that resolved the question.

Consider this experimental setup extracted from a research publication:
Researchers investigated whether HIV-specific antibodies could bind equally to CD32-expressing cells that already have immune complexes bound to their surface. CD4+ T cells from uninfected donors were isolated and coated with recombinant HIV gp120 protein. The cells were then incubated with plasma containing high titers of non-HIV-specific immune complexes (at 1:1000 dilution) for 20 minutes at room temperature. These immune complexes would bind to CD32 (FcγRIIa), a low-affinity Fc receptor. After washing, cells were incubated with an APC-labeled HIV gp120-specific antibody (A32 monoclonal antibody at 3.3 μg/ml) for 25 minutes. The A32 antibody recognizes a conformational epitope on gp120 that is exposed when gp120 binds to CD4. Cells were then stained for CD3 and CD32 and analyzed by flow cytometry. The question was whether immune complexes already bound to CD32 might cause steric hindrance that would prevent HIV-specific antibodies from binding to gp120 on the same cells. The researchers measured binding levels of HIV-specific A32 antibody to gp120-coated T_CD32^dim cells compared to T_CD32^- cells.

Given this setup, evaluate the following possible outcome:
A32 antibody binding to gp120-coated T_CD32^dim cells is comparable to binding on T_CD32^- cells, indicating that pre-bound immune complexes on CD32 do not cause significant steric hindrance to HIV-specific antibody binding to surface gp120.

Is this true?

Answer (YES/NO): NO